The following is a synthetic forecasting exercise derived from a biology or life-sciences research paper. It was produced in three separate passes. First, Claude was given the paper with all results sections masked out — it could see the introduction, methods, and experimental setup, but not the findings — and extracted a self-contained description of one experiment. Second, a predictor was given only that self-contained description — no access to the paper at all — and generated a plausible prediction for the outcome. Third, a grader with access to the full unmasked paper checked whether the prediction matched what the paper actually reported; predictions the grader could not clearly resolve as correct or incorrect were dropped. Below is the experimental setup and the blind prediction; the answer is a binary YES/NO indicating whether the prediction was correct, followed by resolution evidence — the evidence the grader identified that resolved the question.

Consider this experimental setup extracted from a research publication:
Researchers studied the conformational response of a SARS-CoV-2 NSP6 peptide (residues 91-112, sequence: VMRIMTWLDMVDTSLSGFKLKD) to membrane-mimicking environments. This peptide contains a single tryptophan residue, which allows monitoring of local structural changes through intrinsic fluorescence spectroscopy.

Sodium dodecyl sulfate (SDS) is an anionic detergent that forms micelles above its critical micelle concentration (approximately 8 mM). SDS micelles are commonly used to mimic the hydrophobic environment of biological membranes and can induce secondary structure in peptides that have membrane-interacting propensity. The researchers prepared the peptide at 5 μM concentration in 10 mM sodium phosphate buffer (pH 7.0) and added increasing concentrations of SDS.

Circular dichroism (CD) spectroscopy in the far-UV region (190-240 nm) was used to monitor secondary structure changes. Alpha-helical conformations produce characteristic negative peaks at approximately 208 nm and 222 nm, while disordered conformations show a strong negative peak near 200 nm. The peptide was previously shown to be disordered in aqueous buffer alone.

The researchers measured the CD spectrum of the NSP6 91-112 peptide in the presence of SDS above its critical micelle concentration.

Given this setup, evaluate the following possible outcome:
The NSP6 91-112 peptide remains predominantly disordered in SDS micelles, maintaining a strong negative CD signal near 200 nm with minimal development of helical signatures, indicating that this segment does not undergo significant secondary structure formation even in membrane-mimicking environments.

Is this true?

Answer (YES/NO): NO